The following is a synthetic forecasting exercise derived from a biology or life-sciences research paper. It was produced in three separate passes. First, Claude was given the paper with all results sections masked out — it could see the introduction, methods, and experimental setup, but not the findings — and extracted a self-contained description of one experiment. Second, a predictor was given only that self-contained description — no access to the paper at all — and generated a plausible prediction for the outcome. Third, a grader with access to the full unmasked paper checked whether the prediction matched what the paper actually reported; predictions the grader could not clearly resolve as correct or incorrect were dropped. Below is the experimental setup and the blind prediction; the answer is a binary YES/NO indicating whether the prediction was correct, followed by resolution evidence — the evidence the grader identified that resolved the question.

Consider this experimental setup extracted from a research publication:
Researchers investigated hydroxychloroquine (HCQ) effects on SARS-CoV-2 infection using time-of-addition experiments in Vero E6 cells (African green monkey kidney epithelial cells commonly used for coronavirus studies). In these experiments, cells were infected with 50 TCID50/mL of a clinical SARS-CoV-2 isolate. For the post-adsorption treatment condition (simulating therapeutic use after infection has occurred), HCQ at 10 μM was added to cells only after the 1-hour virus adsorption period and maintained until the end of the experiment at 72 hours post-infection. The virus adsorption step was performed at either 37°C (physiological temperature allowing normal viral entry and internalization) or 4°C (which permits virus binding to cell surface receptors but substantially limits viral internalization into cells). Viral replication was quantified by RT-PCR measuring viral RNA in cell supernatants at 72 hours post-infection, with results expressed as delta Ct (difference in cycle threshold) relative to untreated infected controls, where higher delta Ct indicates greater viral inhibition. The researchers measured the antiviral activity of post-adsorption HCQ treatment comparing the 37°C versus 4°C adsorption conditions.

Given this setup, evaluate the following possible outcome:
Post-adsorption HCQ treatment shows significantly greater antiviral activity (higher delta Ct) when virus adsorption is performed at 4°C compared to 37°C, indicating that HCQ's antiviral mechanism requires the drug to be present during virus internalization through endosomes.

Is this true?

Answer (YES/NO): YES